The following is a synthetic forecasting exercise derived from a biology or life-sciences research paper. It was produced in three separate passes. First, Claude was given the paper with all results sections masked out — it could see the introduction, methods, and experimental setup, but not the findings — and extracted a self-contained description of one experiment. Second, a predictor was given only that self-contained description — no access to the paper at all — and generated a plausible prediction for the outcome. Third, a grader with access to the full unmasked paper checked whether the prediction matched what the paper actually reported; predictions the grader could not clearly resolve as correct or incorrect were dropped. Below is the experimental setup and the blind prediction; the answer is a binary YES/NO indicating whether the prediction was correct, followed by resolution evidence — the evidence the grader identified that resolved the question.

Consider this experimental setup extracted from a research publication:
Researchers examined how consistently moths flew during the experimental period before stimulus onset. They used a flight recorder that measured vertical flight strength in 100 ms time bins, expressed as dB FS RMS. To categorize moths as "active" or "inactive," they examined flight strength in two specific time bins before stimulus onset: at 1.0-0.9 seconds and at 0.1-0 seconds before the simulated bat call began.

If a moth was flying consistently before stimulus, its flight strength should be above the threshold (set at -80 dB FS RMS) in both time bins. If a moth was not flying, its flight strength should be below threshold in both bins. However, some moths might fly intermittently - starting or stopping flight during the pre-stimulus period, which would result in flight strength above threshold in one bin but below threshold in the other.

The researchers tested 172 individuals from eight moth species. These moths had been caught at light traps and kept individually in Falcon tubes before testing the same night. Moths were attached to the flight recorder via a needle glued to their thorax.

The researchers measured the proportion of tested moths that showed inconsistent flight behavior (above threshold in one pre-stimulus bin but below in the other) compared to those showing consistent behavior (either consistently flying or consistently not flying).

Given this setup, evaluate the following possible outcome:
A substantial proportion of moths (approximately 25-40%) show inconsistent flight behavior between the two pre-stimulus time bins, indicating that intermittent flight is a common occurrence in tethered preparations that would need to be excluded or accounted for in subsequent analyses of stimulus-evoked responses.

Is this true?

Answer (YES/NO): NO